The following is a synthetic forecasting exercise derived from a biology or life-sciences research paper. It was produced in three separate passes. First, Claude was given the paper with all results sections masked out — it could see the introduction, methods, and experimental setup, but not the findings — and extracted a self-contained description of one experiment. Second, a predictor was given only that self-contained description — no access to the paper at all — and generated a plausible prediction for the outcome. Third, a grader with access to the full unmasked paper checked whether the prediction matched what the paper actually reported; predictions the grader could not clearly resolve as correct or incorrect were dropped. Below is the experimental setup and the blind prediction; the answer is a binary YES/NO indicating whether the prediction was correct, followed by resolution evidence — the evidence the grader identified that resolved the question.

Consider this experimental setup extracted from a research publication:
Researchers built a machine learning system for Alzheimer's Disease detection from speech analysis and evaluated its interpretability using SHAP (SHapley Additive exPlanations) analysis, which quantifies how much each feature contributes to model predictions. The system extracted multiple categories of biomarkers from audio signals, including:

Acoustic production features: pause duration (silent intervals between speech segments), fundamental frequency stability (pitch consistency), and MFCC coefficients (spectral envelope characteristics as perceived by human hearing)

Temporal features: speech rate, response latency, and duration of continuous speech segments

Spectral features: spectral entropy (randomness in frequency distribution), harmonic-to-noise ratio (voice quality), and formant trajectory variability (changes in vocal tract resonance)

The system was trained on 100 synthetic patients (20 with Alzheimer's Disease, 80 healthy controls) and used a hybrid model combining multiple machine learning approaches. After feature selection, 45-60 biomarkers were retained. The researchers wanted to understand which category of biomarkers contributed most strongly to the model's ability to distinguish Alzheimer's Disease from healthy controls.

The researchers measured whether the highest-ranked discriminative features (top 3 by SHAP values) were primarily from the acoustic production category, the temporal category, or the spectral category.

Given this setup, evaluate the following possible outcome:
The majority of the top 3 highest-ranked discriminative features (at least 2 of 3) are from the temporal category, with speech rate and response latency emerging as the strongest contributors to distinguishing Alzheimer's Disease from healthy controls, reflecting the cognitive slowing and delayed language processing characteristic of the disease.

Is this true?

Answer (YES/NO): NO